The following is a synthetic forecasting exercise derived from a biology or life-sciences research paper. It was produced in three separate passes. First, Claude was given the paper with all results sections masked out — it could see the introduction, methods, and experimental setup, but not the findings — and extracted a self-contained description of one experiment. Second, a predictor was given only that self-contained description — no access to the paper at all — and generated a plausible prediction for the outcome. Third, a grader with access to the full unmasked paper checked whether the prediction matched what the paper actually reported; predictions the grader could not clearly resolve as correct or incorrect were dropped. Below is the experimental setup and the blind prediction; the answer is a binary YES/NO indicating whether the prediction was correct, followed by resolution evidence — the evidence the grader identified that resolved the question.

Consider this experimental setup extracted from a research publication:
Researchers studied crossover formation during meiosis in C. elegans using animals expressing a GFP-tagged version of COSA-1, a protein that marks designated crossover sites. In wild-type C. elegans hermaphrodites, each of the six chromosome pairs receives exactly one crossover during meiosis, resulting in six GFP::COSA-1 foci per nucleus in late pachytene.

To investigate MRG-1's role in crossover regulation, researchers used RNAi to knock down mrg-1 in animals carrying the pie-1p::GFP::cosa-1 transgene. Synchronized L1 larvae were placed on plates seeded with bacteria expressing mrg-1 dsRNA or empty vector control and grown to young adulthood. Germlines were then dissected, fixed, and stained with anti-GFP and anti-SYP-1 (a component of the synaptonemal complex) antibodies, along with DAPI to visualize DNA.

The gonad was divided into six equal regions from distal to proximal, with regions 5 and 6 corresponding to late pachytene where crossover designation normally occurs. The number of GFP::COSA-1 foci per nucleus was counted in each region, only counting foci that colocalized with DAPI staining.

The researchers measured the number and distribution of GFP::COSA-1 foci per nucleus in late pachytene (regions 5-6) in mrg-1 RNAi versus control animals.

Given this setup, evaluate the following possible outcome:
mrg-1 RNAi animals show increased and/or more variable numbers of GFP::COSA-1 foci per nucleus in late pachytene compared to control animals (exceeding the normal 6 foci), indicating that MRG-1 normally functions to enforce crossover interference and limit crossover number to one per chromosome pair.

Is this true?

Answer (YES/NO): YES